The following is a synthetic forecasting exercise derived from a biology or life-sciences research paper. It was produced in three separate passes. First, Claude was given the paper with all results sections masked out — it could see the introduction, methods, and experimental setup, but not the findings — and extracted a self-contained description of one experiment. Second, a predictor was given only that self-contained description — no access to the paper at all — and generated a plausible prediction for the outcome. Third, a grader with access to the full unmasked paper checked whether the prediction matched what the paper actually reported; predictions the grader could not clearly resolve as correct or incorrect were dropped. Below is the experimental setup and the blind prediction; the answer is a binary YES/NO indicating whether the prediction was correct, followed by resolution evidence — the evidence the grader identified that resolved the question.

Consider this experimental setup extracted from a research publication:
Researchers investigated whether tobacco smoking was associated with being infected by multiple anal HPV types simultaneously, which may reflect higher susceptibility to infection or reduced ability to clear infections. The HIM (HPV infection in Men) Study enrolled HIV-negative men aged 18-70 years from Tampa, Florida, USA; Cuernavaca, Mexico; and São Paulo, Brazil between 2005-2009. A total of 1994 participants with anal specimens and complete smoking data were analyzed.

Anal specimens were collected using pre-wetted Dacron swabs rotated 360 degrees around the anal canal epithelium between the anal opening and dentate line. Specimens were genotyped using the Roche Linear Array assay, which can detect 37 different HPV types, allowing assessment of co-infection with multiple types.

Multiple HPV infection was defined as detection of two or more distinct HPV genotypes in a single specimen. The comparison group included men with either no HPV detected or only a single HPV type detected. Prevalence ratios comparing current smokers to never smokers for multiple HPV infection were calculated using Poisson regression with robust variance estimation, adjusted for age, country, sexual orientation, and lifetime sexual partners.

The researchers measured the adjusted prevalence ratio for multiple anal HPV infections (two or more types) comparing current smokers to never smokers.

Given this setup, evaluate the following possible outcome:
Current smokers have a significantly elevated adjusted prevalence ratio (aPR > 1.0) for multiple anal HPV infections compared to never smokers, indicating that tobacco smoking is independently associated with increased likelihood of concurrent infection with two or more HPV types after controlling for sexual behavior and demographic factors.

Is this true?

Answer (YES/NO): YES